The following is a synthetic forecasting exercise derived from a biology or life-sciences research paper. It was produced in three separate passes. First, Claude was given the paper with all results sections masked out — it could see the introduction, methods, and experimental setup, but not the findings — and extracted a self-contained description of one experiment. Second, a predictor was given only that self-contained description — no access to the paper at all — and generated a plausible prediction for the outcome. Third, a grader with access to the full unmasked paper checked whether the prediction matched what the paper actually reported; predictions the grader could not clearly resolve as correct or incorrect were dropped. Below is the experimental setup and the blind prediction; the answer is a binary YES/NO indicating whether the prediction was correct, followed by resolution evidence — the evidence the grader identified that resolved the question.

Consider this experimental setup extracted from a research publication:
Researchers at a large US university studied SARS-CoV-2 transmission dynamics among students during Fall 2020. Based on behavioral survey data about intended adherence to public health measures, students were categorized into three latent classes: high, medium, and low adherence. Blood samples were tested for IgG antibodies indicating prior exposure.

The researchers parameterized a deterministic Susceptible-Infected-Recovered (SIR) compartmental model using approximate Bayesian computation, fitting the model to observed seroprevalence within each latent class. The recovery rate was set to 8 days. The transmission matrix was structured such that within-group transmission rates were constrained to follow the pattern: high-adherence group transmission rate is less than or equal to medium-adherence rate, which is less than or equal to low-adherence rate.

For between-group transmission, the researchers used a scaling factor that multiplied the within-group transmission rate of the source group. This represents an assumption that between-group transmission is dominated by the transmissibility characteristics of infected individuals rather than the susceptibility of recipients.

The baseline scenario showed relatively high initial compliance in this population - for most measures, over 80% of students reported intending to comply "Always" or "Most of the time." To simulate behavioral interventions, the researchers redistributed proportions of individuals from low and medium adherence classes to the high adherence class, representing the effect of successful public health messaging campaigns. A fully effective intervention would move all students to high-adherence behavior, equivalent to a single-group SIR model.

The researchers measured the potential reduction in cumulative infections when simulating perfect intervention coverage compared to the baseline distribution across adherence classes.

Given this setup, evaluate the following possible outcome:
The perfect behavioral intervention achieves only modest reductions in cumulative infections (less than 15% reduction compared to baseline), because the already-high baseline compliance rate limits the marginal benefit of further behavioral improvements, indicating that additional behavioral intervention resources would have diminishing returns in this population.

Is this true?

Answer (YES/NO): NO